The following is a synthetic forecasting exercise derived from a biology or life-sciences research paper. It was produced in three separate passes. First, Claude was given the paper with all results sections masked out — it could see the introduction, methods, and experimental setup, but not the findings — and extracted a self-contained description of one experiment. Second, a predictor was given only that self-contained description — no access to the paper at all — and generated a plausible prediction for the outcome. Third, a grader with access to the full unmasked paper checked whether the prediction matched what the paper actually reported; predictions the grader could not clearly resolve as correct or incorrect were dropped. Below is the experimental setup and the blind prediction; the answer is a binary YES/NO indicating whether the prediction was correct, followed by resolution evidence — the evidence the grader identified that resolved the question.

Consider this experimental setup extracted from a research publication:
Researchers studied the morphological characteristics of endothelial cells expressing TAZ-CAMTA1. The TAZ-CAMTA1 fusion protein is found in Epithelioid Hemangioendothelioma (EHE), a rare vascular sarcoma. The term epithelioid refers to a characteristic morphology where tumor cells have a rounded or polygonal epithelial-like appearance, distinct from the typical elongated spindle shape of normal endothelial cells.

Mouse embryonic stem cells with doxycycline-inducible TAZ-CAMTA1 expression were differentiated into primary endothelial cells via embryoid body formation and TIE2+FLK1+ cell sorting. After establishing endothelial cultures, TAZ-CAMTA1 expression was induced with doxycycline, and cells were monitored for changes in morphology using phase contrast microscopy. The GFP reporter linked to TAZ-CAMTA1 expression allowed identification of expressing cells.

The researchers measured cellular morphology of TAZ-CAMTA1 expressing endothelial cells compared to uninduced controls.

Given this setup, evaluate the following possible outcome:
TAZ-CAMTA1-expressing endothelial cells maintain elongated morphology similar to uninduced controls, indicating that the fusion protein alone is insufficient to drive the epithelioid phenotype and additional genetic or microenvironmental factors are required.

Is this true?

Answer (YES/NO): NO